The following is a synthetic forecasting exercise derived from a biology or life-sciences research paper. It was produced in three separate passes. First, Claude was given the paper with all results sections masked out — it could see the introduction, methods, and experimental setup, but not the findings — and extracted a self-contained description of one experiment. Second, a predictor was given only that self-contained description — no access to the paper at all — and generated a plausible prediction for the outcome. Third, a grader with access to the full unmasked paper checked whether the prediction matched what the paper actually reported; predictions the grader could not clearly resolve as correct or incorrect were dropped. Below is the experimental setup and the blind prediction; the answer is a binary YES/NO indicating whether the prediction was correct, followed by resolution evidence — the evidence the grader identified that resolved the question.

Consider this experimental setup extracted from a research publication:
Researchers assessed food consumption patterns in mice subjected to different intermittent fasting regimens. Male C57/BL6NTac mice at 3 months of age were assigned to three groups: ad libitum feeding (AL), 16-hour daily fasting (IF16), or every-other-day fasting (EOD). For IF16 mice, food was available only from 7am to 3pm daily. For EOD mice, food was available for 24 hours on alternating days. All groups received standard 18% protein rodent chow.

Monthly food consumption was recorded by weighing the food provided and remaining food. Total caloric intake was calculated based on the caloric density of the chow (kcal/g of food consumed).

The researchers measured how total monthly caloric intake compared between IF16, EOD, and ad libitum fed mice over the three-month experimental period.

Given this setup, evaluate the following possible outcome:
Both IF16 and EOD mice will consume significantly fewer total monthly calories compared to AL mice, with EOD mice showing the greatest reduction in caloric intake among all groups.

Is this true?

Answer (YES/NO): NO